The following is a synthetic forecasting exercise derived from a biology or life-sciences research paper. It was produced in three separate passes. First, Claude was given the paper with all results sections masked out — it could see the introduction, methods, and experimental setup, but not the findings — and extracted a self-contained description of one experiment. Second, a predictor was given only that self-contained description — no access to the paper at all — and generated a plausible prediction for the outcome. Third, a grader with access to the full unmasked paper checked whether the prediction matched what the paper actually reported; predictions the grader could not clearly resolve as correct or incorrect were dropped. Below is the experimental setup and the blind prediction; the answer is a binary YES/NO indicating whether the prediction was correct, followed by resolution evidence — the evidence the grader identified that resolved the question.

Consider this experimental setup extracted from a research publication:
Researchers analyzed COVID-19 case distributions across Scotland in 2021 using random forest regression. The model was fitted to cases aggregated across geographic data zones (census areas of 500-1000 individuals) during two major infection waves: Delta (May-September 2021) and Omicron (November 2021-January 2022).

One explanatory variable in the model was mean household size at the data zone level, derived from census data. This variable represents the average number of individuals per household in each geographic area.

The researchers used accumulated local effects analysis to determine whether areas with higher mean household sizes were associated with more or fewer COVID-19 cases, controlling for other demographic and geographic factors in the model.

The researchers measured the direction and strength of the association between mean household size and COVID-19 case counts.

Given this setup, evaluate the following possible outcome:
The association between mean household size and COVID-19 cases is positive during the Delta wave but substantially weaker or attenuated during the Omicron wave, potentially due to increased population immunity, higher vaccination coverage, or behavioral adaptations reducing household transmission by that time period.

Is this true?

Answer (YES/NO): NO